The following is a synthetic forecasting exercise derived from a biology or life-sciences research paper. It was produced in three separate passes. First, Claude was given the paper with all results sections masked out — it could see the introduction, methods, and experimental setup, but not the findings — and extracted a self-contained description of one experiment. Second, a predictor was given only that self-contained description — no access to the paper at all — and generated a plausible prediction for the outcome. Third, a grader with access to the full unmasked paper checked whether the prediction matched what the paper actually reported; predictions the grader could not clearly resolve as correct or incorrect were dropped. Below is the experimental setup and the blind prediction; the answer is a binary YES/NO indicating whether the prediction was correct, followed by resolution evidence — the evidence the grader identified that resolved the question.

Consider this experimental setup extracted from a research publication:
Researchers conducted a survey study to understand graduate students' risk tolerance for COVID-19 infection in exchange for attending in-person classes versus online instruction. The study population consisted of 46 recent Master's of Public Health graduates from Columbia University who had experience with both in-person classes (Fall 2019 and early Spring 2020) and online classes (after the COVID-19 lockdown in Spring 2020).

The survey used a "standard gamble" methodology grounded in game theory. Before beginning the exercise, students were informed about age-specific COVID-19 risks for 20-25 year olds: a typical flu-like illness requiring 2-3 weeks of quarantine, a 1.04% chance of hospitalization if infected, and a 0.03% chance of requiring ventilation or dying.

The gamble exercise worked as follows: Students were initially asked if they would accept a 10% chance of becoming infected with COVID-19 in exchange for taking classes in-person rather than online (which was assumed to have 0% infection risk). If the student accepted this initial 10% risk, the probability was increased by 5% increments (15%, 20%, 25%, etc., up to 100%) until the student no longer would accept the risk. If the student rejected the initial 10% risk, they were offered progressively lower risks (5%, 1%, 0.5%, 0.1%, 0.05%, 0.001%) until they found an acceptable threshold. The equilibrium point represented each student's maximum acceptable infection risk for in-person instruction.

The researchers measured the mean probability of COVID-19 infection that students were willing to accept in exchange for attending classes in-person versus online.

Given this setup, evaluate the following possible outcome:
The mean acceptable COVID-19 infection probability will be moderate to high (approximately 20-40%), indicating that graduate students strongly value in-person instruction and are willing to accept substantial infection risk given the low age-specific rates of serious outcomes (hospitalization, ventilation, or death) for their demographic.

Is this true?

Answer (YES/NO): YES